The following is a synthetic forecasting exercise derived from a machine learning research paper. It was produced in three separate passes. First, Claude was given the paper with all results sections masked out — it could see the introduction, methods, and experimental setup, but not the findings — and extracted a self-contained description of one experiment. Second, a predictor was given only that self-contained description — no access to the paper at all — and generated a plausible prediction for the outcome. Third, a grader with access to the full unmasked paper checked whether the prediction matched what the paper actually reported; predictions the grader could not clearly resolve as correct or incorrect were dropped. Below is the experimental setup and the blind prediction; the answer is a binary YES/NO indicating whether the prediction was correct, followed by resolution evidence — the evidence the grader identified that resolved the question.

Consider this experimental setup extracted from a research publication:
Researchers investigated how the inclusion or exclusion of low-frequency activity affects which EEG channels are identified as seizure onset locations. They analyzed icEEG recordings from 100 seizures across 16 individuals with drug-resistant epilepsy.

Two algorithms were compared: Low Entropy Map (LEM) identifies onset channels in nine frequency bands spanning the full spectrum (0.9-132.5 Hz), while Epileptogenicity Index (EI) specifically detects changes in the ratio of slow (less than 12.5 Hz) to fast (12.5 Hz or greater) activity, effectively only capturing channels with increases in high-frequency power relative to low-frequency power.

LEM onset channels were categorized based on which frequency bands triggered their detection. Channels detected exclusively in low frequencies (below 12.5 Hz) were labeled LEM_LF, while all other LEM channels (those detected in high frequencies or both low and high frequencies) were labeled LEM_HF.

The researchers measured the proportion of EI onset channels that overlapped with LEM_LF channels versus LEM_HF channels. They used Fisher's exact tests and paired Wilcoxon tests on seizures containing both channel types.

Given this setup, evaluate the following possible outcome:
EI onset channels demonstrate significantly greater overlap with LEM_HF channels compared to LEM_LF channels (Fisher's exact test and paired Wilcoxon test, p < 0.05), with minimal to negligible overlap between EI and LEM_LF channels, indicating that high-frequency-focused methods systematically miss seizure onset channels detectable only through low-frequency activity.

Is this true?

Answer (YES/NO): YES